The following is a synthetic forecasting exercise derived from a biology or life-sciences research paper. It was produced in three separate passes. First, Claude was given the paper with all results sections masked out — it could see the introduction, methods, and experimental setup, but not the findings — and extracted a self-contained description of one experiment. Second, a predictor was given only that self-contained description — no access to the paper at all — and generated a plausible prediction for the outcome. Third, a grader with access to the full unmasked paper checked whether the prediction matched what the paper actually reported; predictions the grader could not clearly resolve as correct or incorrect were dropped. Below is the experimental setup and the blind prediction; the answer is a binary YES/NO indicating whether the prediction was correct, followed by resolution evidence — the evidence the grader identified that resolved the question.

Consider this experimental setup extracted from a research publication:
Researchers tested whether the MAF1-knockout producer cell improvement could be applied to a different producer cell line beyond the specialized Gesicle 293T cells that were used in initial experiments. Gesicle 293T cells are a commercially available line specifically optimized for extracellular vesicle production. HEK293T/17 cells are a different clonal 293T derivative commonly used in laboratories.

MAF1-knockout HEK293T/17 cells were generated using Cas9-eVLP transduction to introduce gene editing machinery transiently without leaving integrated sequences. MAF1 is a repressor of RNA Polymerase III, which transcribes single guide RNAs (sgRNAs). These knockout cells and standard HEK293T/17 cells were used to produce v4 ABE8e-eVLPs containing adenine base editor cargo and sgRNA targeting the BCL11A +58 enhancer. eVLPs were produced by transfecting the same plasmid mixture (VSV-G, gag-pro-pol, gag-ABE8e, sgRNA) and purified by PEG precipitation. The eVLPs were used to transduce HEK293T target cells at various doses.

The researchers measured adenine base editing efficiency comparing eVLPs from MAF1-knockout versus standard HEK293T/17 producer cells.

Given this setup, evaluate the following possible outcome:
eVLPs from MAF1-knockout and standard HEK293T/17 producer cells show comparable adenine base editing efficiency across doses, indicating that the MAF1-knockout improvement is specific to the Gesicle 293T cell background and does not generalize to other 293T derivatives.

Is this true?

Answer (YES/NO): NO